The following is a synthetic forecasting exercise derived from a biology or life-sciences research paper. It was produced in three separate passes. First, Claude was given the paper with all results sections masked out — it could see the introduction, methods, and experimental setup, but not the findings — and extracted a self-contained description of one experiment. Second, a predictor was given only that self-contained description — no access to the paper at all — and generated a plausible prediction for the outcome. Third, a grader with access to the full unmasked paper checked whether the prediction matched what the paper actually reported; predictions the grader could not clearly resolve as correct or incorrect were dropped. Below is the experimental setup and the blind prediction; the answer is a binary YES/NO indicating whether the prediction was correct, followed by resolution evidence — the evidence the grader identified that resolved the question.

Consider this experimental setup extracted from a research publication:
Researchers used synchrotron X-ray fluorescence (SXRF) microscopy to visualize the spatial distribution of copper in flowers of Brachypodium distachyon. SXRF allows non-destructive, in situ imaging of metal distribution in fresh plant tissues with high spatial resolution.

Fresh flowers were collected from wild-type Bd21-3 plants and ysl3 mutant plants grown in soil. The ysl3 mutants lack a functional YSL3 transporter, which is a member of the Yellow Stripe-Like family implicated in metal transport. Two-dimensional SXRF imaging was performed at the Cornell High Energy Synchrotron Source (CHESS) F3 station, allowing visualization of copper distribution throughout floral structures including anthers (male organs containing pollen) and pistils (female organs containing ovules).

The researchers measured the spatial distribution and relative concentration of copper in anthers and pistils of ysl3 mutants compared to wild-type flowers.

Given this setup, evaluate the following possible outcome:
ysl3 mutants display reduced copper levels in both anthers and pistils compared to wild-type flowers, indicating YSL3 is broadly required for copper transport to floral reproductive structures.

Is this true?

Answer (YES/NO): YES